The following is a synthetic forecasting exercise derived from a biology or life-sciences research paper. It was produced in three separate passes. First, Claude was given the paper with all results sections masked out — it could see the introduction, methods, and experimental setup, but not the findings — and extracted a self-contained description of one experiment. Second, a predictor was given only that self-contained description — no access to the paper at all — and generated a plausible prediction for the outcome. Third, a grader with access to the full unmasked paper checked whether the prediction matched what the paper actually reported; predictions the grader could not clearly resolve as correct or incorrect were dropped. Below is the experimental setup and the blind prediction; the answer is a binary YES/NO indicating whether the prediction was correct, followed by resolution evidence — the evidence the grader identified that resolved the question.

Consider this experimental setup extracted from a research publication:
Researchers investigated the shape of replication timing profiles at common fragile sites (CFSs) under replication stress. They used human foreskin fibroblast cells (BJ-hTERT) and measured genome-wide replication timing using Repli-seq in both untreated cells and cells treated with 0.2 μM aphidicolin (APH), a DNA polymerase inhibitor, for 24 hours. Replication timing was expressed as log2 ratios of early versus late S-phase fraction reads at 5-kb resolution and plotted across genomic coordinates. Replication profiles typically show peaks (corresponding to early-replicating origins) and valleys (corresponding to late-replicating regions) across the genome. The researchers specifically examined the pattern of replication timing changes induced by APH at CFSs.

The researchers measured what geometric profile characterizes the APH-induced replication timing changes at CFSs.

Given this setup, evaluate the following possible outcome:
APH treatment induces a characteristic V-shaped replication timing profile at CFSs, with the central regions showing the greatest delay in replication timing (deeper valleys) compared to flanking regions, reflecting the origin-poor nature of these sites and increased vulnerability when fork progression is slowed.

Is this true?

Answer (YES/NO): YES